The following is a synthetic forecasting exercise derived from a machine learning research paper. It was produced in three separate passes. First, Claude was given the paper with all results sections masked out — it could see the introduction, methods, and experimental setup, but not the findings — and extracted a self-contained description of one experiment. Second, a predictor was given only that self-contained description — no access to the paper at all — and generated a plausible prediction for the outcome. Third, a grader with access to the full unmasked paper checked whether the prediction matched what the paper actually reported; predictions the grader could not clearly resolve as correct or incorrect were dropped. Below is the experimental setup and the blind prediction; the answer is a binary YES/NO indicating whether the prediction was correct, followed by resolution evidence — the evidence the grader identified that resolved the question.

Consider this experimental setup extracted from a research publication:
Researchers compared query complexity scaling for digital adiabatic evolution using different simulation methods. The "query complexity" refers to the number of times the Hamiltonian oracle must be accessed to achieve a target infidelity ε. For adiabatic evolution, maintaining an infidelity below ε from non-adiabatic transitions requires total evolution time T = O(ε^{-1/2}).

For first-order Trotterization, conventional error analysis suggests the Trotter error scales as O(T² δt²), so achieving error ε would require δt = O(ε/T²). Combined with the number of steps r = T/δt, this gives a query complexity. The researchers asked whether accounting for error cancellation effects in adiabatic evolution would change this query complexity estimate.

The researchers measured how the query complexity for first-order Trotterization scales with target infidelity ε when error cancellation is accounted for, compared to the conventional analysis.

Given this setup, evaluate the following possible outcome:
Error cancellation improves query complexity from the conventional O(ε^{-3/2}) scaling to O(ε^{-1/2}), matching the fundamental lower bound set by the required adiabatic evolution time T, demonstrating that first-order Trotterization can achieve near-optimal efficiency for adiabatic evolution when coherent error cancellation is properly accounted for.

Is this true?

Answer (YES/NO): NO